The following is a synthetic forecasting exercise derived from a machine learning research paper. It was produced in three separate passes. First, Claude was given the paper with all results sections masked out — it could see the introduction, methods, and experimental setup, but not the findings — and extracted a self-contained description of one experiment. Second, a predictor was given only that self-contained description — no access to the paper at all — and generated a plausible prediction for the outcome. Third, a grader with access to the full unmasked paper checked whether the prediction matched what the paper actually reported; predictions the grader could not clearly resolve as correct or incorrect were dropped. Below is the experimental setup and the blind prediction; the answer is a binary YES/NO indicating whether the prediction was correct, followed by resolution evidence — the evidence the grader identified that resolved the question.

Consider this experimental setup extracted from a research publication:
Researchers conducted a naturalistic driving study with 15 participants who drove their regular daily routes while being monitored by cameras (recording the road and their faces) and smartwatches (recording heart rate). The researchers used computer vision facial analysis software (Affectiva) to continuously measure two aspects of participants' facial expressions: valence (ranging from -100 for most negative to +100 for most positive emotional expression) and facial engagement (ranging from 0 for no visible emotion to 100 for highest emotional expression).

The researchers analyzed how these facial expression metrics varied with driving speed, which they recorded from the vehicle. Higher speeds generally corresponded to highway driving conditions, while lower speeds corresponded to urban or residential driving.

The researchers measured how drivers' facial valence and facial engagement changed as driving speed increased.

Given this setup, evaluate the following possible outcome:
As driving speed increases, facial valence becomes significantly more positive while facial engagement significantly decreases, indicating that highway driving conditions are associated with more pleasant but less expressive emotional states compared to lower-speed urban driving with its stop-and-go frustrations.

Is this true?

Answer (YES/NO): YES